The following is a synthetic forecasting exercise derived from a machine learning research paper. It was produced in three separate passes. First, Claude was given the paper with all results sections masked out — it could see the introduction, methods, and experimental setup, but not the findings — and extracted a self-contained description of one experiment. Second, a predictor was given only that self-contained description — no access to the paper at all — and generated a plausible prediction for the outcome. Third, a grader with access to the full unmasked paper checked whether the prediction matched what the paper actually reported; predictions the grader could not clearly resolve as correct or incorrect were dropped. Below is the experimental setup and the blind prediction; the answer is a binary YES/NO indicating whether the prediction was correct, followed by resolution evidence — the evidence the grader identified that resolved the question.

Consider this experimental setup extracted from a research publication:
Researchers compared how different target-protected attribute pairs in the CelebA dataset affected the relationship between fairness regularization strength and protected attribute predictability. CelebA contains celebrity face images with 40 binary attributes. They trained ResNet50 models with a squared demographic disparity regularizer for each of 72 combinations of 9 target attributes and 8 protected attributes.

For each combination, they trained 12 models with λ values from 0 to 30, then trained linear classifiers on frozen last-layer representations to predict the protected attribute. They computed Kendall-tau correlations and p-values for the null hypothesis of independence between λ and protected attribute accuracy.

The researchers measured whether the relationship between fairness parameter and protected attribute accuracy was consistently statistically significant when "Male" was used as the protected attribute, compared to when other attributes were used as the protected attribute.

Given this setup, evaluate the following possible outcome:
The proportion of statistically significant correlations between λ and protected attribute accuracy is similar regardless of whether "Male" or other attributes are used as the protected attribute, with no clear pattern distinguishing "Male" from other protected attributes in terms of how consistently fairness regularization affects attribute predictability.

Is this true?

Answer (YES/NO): NO